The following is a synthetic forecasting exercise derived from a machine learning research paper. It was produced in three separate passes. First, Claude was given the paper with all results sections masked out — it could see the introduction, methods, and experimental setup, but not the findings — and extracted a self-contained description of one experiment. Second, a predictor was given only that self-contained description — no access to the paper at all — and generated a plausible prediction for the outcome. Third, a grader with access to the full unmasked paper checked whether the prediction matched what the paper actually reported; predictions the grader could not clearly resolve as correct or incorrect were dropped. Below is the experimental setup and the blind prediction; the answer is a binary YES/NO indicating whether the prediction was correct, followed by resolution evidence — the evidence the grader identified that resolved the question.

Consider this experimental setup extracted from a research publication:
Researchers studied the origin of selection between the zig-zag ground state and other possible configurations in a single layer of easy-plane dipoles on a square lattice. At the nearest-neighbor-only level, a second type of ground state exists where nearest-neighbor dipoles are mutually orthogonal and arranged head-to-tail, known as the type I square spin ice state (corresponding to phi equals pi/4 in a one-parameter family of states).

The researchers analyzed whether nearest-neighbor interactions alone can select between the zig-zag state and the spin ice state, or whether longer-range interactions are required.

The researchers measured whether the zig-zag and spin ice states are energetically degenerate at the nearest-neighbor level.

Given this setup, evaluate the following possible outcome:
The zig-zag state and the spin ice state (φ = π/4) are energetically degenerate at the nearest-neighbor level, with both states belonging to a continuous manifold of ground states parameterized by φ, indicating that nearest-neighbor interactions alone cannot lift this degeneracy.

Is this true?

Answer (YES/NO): YES